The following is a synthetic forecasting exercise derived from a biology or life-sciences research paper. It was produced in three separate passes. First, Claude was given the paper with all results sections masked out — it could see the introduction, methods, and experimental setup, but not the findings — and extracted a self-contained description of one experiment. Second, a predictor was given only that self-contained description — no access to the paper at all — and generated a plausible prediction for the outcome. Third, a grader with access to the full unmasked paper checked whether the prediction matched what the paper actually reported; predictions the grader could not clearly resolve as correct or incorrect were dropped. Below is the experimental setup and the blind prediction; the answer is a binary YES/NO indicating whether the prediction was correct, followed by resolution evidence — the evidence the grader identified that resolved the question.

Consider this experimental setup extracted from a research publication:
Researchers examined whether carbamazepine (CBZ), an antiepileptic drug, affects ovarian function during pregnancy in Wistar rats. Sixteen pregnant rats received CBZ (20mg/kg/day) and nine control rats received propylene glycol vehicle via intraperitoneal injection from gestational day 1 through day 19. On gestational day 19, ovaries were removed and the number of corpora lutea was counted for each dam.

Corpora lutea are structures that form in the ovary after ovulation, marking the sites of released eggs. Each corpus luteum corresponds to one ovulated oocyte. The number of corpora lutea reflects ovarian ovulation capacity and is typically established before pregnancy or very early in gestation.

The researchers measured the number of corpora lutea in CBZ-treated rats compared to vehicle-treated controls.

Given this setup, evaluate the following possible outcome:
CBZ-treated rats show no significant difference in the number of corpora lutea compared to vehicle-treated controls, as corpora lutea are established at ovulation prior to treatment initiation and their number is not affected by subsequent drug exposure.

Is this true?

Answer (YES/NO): NO